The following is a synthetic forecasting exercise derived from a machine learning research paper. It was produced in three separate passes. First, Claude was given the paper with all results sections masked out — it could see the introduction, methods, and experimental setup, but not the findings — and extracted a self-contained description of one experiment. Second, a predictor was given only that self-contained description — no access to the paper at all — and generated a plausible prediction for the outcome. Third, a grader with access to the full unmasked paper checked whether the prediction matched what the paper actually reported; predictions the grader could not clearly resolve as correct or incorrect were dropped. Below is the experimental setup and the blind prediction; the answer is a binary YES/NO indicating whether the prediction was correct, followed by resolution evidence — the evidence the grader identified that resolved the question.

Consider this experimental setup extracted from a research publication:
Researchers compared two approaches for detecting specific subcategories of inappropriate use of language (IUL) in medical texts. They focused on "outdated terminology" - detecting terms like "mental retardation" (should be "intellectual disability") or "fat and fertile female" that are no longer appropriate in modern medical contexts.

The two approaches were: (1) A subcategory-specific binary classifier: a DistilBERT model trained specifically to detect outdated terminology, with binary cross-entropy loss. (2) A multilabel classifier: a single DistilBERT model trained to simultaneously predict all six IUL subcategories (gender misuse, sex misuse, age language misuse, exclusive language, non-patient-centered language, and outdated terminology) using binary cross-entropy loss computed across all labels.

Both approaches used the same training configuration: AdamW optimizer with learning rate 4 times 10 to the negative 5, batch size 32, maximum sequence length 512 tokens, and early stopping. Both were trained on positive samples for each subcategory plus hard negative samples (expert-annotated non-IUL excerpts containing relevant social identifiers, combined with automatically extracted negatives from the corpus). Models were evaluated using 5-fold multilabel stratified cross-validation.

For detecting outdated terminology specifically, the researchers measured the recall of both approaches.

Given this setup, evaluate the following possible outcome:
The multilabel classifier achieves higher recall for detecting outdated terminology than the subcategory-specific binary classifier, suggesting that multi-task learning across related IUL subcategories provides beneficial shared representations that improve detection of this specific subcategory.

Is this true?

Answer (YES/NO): NO